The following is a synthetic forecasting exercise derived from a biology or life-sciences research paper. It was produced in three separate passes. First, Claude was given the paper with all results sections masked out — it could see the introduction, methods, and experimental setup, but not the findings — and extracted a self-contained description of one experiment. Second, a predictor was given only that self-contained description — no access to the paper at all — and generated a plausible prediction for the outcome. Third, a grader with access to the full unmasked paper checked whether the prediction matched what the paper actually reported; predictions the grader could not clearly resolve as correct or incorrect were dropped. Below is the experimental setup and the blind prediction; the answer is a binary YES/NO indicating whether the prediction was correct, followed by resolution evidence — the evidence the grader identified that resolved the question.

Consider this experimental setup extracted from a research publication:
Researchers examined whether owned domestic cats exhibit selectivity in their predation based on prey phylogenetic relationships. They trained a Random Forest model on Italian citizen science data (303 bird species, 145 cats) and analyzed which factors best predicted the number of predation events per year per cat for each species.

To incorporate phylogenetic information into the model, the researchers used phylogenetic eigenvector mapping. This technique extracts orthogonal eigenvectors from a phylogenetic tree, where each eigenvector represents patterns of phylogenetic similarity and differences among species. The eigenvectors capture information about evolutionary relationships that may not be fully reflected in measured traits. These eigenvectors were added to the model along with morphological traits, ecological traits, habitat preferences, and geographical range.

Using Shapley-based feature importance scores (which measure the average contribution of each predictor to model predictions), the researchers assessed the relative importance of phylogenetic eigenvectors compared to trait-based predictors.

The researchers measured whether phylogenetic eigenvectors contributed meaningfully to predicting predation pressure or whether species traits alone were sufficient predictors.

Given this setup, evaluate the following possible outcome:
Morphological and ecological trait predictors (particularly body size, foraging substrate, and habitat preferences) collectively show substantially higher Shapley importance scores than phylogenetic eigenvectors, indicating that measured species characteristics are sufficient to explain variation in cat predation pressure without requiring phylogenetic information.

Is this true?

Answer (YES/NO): NO